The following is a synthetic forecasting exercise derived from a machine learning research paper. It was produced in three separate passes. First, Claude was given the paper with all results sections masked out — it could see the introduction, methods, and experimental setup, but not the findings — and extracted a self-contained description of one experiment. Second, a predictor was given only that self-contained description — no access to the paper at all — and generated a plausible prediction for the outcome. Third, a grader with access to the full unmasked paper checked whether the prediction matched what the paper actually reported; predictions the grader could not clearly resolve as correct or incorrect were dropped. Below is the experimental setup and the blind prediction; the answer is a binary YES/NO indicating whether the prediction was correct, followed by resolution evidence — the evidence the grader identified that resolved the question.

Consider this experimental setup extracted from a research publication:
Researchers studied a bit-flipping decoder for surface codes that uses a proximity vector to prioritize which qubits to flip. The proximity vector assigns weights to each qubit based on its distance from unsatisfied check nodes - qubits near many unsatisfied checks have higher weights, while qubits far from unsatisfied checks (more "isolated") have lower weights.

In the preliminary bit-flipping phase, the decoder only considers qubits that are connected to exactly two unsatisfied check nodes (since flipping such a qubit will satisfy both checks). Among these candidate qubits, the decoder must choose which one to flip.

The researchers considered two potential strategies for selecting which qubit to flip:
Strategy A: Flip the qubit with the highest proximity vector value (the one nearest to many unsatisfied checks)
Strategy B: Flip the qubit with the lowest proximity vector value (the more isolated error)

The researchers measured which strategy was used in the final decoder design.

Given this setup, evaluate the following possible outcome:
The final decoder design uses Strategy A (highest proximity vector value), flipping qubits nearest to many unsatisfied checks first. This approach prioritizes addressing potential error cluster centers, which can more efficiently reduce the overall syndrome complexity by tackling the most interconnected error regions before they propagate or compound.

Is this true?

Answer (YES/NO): NO